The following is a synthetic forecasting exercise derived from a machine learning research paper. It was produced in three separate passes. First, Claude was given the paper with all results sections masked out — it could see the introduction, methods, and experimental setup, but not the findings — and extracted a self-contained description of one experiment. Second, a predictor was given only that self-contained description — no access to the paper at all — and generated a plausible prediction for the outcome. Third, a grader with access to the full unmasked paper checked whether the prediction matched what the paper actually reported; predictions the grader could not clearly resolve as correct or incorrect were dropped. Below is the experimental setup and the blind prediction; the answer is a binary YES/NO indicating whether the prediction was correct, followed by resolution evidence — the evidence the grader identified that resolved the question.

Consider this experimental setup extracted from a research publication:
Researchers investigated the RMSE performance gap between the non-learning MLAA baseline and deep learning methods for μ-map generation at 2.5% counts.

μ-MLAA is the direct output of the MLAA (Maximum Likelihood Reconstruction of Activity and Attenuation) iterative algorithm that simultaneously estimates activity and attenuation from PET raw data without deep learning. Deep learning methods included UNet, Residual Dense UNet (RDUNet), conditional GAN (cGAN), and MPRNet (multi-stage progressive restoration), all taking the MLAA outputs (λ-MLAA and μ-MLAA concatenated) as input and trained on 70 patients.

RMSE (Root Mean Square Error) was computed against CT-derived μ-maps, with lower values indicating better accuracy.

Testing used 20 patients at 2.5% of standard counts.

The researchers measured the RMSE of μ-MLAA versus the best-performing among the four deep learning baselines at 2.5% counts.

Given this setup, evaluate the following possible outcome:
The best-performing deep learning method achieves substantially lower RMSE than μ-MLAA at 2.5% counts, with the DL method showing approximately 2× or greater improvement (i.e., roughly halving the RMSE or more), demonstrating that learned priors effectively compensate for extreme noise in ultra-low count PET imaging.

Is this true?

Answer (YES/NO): YES